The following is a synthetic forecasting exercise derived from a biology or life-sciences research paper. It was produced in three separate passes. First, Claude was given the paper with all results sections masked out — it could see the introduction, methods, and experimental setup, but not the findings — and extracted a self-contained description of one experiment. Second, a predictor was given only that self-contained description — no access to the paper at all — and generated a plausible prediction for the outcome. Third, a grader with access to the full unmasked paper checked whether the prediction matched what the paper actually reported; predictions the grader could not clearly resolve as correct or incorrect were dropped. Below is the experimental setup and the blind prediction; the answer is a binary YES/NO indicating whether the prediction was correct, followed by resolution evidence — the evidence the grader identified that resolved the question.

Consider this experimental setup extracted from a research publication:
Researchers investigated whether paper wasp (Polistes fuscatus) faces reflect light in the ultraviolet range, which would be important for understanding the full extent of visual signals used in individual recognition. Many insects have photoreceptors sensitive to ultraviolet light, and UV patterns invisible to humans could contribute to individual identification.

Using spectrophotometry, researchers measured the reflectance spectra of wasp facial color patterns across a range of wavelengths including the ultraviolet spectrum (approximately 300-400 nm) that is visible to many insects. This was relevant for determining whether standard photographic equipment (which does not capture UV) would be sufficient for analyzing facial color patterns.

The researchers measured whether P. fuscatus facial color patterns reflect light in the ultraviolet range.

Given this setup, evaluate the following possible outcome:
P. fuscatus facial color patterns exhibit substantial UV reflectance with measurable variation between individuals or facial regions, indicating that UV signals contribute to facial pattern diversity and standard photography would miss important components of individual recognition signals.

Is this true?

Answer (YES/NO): NO